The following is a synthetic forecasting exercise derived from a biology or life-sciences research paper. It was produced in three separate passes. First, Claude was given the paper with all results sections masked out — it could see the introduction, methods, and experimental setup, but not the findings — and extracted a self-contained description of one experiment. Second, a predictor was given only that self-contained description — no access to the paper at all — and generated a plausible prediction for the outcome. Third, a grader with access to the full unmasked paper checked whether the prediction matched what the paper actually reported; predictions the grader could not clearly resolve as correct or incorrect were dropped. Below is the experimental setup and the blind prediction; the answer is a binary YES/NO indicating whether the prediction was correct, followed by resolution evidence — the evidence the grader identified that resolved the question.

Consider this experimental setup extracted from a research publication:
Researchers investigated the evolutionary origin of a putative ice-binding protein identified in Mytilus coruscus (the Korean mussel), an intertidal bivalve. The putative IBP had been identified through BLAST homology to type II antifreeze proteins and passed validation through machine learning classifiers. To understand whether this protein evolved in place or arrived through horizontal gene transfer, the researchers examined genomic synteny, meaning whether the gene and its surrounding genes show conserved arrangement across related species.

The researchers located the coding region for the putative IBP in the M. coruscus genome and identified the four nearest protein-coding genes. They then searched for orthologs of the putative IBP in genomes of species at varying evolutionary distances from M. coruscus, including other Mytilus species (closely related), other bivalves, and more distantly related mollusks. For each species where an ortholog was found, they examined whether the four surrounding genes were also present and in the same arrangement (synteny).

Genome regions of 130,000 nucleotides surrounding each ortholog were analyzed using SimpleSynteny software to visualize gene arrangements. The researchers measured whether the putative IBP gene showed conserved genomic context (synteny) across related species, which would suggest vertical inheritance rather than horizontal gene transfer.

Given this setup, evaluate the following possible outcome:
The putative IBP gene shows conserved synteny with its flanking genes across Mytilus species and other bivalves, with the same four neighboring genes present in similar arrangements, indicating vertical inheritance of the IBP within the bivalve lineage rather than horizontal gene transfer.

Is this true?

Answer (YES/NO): NO